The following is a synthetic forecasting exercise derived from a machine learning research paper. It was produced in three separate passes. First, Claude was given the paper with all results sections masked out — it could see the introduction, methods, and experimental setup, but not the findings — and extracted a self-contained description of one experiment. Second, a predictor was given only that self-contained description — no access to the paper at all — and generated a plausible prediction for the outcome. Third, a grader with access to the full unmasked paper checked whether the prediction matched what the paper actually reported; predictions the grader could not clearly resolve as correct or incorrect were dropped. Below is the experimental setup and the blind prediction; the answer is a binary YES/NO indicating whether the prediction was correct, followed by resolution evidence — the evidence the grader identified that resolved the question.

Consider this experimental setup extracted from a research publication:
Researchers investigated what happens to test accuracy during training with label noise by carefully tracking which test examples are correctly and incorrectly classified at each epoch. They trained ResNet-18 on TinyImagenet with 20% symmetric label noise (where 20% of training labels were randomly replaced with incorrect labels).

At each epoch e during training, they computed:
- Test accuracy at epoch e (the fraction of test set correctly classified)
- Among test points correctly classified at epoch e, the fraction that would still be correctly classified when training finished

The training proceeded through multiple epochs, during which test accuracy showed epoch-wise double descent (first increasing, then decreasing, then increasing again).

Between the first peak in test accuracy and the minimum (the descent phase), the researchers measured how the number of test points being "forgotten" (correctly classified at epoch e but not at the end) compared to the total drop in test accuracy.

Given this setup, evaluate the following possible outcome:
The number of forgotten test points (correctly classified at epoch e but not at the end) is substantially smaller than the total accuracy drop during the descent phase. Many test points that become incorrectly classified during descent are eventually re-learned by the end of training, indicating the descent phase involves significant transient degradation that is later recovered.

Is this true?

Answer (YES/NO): NO